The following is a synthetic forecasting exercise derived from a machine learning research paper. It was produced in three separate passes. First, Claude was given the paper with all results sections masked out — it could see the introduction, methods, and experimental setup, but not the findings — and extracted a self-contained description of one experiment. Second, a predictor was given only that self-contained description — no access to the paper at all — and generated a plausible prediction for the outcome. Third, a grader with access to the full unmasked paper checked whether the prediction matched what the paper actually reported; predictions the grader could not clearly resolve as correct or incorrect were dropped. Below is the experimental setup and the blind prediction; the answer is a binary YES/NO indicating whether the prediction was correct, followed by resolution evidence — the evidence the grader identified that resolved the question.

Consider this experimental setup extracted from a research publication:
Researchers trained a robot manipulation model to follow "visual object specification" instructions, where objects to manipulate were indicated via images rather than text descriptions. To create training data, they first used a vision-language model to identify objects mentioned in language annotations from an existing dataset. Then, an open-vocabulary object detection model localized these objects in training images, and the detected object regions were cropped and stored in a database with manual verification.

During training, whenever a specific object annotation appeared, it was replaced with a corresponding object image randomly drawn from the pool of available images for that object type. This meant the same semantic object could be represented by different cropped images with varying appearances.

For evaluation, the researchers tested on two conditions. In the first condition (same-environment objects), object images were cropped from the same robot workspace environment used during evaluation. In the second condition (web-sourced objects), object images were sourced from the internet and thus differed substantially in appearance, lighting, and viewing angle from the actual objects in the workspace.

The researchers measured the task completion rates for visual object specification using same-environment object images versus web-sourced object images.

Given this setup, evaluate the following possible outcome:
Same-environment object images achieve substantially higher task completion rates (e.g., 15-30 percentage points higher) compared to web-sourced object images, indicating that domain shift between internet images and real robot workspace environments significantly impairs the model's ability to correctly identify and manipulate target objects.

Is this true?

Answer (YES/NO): NO